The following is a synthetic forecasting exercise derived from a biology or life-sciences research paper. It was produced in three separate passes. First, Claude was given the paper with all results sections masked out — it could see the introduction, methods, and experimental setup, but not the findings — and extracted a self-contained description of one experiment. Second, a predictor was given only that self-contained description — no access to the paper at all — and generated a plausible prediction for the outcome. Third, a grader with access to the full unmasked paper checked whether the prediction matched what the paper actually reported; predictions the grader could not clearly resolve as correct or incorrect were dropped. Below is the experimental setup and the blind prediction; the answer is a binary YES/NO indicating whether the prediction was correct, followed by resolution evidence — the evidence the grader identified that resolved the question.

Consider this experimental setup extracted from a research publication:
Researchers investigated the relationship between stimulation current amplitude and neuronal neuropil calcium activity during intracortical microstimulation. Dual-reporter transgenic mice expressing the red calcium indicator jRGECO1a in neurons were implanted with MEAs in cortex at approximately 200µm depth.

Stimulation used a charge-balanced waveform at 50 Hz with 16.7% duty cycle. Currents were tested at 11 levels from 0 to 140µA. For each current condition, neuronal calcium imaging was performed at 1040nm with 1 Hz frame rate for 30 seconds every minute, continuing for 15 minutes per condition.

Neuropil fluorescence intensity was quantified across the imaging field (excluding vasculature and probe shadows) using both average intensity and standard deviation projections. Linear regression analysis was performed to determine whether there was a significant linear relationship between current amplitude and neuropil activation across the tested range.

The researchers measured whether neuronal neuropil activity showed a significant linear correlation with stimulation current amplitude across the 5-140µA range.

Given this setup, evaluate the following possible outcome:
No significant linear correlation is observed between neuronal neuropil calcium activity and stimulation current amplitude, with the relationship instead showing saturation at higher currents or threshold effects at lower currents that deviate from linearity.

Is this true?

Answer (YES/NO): NO